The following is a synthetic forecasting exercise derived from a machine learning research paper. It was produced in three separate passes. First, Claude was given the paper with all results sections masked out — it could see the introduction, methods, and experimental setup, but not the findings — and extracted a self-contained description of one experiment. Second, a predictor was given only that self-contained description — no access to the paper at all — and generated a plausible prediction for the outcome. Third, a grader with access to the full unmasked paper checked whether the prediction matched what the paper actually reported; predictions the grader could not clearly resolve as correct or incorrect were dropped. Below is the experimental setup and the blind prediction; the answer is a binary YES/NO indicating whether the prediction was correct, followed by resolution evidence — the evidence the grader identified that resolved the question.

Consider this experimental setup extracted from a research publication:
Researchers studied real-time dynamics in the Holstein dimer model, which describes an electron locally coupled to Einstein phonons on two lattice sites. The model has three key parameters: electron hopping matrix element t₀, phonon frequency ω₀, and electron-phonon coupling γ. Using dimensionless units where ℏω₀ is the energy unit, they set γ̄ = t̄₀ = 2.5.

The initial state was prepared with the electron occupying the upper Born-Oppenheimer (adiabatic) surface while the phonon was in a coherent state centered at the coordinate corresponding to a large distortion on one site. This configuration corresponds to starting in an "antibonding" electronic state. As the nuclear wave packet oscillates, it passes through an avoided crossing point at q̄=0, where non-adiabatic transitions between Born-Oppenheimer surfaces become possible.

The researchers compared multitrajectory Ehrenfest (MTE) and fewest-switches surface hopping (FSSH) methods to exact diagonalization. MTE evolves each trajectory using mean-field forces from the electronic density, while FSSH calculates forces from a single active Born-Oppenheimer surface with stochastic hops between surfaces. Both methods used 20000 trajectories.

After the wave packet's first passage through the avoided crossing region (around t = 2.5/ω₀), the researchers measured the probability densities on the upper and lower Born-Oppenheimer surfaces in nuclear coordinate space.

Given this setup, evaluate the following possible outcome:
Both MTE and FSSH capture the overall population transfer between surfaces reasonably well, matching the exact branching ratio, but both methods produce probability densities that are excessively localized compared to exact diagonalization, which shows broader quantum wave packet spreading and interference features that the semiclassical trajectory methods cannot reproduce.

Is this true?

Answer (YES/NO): NO